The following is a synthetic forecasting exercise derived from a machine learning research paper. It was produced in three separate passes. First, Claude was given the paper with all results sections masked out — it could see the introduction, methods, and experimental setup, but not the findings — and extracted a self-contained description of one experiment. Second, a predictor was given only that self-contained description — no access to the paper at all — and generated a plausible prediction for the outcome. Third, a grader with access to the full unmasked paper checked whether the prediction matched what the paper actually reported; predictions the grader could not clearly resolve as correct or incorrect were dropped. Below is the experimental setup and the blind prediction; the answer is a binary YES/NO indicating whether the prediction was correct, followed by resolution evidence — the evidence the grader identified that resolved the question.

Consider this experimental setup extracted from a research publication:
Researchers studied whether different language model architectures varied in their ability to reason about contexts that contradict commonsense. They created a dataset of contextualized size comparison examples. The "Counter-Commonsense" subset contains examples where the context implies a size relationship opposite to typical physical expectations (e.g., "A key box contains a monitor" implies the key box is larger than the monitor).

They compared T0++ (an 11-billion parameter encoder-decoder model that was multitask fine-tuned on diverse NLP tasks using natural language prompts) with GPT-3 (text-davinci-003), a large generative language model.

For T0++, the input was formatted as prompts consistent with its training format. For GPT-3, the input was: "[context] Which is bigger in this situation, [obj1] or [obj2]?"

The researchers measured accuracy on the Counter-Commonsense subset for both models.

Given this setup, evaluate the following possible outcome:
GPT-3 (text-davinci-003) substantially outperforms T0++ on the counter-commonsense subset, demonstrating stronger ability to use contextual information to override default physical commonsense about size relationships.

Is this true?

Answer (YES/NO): NO